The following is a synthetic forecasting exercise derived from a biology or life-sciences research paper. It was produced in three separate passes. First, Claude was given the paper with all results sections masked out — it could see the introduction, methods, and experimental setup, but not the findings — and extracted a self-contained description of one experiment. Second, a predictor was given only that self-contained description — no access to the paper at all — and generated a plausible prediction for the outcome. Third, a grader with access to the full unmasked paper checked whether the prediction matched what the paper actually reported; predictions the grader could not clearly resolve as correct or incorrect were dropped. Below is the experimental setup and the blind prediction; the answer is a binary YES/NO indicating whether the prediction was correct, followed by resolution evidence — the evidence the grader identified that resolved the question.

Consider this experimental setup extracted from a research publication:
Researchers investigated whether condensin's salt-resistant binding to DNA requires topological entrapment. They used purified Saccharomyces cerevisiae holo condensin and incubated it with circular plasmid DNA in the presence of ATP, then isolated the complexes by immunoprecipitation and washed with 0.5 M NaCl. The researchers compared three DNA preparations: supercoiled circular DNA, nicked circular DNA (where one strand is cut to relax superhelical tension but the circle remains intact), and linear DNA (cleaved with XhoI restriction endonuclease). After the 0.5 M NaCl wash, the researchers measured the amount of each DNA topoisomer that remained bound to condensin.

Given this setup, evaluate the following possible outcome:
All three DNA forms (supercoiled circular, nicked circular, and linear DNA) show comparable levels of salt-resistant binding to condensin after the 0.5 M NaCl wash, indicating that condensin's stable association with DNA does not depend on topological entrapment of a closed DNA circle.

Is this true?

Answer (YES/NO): NO